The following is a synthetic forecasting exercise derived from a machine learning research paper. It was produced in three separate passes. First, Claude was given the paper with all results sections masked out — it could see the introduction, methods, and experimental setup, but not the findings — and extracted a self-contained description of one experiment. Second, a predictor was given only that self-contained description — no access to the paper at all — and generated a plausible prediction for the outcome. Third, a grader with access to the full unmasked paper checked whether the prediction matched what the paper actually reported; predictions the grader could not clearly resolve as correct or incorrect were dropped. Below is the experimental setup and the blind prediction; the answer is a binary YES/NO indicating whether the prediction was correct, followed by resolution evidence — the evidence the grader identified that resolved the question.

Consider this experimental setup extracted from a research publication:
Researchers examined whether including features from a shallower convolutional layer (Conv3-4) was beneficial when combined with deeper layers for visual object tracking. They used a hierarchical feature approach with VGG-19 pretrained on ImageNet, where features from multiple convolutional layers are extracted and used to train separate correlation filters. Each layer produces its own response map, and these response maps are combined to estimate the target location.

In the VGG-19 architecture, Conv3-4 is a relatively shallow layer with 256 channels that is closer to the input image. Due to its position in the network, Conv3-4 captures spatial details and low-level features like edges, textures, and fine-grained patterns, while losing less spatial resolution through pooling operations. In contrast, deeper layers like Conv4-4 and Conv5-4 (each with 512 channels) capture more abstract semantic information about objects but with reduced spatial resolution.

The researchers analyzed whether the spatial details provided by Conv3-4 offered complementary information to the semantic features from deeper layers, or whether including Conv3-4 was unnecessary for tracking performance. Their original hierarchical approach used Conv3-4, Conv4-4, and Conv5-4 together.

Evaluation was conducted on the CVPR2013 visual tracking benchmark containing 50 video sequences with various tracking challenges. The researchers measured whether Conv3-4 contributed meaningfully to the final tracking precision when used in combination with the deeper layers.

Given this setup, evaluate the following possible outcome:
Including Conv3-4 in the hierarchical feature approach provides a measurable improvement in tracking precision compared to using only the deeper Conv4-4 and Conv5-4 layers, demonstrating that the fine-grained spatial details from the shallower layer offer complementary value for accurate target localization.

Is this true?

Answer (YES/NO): NO